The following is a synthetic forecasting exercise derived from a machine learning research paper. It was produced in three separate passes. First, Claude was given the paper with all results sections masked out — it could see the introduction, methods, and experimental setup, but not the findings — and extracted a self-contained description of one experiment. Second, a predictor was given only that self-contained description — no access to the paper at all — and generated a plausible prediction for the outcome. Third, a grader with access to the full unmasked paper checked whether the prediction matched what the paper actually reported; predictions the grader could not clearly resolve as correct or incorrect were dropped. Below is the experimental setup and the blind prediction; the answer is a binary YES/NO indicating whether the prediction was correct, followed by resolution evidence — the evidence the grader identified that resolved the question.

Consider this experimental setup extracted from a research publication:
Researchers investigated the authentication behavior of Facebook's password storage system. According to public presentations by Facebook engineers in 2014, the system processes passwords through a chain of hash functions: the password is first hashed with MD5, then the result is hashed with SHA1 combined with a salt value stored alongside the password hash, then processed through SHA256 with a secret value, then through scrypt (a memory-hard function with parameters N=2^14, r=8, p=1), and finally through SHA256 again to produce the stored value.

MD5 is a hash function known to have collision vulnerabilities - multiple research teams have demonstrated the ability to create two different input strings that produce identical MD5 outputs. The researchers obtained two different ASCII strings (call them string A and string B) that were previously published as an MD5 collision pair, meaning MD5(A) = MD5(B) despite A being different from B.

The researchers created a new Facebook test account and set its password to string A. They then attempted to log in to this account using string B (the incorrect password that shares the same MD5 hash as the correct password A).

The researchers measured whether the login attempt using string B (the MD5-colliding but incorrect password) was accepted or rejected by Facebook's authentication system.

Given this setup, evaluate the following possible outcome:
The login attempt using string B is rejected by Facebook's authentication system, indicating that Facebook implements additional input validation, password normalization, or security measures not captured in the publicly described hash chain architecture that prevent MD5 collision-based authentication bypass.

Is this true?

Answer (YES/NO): NO